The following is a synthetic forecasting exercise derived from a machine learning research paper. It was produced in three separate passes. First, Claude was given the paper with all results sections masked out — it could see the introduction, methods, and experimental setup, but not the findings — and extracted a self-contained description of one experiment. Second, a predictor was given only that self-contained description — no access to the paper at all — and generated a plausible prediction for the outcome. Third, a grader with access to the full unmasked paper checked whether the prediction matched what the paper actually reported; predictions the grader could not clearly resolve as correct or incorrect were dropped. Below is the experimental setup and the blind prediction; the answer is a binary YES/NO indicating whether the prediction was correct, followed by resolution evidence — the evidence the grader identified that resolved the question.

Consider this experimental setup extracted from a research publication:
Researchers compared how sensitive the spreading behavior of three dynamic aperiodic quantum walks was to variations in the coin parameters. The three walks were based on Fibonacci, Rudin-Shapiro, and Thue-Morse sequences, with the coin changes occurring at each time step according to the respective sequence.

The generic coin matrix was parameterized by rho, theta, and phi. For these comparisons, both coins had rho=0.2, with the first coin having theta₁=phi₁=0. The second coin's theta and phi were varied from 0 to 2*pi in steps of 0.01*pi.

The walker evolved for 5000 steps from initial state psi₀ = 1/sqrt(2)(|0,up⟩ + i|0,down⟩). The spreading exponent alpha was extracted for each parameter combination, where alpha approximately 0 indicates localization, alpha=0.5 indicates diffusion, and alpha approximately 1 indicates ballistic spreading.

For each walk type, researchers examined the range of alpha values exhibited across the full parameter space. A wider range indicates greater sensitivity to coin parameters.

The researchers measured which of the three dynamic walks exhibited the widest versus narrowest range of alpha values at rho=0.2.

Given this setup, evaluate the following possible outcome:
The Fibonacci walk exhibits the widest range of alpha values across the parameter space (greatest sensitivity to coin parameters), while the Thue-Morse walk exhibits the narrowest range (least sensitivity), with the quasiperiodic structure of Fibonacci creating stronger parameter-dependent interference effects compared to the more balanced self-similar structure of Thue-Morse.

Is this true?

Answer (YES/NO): YES